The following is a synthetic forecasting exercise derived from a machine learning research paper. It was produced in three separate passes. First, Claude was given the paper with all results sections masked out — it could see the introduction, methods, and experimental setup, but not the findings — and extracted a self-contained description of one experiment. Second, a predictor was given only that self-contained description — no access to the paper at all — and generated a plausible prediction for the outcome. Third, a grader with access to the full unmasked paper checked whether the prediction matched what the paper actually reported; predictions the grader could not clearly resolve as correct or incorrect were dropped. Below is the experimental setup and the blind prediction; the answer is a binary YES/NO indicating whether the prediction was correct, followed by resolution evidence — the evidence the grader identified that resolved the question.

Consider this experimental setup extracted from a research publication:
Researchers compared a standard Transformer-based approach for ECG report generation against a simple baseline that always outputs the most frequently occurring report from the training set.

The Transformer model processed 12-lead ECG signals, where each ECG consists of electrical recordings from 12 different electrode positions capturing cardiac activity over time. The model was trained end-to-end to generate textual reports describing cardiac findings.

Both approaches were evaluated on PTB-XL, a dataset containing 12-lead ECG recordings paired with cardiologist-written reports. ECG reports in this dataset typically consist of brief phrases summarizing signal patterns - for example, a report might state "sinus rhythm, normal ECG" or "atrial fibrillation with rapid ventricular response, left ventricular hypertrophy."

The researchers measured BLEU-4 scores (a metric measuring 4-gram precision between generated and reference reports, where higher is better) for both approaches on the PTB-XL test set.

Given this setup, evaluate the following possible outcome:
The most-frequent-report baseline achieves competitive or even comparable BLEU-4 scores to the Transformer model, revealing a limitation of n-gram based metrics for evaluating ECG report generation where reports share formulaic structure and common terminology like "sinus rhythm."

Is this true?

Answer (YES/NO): YES